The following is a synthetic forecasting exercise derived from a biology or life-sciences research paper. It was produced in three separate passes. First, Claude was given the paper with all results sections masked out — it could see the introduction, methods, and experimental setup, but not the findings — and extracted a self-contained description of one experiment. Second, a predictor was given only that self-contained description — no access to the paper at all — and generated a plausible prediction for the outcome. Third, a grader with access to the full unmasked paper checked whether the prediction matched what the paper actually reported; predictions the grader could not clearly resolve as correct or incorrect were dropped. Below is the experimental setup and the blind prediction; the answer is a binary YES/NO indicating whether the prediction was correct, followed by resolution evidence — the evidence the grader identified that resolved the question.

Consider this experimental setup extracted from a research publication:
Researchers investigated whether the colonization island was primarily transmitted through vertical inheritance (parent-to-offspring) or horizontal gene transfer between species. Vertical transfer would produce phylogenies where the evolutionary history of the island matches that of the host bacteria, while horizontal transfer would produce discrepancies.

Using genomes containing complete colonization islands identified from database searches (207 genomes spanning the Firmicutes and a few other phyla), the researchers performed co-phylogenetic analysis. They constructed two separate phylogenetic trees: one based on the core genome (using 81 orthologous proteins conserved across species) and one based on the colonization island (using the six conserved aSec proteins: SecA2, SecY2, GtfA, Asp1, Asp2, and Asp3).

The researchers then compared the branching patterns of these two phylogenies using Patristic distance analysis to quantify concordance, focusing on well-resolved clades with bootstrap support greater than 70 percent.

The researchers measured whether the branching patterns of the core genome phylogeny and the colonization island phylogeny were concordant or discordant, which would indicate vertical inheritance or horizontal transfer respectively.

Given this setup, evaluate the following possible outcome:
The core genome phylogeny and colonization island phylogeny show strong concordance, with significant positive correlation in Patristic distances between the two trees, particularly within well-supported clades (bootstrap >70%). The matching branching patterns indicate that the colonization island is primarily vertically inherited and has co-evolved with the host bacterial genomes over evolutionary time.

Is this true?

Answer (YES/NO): YES